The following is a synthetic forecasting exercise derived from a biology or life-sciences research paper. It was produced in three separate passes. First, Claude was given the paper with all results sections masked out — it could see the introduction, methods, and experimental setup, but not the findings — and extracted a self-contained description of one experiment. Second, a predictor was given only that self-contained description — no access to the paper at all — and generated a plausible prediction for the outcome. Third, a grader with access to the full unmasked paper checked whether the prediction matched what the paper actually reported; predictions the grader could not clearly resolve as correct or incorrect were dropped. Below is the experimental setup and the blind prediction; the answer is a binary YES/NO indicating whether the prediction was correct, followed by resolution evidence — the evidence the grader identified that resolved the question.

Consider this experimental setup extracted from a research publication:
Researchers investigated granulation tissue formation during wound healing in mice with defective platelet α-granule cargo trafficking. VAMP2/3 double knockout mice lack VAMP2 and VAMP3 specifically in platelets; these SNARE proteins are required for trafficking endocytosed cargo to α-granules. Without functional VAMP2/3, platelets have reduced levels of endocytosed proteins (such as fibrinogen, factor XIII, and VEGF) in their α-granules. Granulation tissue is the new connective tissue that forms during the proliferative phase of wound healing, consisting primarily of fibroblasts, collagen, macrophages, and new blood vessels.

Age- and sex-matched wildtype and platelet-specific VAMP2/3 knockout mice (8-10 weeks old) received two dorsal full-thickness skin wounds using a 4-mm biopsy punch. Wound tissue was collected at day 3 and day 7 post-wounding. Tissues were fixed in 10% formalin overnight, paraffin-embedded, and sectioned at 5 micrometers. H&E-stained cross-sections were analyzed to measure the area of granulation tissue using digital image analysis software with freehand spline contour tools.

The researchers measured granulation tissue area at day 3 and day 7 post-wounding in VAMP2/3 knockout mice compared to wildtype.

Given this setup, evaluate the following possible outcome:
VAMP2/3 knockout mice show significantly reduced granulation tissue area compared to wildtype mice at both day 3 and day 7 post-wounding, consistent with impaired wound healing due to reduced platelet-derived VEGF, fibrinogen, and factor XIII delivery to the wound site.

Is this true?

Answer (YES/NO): NO